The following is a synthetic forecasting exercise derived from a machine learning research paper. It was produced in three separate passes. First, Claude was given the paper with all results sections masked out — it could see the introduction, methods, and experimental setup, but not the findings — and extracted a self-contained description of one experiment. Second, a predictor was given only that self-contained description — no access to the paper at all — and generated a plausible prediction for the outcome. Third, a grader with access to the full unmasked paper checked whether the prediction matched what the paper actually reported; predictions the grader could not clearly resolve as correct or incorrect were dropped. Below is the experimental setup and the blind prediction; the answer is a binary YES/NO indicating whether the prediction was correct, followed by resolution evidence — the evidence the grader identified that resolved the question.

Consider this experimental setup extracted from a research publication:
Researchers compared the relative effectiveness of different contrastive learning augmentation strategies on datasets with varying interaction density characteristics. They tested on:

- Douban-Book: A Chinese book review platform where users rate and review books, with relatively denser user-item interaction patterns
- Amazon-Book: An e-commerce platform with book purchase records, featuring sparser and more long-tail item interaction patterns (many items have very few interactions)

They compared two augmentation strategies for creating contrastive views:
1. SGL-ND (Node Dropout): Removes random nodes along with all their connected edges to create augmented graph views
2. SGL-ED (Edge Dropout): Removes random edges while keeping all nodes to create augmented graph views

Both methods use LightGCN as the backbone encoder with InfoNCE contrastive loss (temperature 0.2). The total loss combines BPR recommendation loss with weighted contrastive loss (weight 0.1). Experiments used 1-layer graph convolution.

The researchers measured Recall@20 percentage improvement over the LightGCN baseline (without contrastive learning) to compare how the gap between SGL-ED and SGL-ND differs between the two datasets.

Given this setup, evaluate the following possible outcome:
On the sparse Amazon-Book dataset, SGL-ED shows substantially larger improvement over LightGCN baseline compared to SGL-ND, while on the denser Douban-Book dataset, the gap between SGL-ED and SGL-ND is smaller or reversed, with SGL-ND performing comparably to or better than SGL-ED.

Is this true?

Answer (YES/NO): NO